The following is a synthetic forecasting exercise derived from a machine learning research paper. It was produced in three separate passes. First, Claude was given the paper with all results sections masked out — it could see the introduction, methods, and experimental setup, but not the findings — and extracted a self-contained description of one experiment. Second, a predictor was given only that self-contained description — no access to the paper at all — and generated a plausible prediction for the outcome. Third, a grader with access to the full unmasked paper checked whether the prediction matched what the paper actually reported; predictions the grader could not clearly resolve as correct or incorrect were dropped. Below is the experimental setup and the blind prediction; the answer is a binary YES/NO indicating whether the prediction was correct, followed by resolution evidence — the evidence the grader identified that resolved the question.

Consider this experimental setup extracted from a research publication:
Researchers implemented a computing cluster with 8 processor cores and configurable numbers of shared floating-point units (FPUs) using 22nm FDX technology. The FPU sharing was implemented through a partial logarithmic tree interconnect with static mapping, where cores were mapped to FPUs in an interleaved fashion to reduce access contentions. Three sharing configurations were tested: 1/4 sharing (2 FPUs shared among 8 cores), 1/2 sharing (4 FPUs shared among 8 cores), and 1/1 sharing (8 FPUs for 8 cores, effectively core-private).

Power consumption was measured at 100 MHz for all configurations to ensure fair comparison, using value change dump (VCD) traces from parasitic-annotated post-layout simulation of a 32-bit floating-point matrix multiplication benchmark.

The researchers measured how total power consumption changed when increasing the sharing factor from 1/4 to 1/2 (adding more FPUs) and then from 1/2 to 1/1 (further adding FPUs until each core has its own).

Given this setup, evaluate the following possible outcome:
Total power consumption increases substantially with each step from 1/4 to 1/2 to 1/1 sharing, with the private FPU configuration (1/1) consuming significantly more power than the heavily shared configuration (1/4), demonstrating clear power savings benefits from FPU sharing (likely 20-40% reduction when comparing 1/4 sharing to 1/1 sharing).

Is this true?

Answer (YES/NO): NO